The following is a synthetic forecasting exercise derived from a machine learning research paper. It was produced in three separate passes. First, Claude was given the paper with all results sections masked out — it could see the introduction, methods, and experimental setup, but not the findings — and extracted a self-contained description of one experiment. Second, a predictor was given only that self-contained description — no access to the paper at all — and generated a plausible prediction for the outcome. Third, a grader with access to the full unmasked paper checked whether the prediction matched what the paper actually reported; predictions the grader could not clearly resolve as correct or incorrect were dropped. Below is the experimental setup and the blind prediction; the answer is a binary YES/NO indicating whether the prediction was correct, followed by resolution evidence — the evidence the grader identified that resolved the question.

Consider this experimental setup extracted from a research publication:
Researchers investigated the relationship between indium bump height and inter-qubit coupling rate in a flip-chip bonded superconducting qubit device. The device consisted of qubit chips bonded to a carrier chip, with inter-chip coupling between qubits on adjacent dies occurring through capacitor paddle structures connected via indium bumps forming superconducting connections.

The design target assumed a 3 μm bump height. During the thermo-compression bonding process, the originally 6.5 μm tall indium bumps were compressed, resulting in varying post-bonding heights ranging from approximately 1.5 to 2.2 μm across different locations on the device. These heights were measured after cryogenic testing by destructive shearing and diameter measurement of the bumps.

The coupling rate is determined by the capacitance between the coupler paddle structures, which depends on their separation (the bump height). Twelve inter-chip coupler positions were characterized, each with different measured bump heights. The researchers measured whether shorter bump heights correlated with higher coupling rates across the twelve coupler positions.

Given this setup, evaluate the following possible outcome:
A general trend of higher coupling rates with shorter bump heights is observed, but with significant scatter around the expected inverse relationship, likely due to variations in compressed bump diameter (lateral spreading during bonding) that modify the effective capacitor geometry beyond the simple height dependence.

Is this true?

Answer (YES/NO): NO